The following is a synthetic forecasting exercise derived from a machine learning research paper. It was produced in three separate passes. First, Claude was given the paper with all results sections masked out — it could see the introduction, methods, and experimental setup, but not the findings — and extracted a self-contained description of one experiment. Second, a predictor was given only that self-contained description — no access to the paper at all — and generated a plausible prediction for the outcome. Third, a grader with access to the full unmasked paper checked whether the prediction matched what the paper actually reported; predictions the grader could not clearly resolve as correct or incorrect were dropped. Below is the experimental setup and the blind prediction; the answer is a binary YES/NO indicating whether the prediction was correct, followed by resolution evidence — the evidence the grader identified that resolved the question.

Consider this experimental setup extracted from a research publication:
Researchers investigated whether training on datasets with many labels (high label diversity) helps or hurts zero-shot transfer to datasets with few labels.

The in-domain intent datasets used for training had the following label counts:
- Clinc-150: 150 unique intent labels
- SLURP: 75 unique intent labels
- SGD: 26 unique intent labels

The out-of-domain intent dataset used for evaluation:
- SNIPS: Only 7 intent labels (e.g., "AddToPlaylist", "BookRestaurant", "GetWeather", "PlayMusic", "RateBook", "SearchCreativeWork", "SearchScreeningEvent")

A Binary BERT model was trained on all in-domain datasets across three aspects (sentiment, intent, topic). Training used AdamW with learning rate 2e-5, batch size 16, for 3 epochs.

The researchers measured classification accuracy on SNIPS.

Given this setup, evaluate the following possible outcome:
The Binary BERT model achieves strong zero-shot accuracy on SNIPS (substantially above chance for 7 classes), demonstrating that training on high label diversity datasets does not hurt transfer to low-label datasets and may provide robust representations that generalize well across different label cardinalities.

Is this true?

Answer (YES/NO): YES